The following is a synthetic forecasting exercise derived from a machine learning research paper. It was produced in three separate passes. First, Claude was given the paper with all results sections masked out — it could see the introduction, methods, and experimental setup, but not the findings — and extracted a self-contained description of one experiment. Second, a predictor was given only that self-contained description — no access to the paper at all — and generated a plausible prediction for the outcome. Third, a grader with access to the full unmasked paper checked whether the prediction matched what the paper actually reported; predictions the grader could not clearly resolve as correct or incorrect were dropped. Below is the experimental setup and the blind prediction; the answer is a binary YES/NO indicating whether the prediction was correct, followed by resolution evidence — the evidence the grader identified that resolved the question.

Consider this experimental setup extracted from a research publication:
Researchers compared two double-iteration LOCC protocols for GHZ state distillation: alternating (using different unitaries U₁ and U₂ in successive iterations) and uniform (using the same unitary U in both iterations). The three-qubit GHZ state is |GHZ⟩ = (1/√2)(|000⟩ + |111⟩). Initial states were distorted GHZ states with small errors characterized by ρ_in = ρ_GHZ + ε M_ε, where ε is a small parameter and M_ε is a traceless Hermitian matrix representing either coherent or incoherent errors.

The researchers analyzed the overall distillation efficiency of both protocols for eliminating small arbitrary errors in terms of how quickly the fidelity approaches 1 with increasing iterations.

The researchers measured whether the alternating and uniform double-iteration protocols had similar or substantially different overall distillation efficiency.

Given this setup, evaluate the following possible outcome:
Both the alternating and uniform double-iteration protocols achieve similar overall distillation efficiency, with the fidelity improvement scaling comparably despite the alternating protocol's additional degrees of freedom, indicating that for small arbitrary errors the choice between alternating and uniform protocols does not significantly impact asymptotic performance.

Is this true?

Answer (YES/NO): YES